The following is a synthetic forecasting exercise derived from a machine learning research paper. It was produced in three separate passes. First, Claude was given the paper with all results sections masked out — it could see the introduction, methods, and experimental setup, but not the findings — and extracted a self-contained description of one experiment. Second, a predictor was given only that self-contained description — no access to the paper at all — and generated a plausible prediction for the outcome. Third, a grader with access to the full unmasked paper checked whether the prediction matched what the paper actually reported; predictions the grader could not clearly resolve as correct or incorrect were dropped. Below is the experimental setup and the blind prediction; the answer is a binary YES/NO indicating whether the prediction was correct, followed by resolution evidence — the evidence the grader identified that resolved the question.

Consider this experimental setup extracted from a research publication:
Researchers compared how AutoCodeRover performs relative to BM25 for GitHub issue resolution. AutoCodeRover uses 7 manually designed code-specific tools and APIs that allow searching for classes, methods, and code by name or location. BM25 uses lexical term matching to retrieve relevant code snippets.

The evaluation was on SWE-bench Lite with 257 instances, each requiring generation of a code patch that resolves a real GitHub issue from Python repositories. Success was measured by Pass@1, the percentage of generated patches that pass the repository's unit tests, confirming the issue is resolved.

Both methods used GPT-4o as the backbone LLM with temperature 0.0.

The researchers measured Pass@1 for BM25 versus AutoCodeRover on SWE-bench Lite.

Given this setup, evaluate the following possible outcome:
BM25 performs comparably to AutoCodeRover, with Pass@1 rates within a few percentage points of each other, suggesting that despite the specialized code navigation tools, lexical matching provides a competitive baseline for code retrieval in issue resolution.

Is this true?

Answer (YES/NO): NO